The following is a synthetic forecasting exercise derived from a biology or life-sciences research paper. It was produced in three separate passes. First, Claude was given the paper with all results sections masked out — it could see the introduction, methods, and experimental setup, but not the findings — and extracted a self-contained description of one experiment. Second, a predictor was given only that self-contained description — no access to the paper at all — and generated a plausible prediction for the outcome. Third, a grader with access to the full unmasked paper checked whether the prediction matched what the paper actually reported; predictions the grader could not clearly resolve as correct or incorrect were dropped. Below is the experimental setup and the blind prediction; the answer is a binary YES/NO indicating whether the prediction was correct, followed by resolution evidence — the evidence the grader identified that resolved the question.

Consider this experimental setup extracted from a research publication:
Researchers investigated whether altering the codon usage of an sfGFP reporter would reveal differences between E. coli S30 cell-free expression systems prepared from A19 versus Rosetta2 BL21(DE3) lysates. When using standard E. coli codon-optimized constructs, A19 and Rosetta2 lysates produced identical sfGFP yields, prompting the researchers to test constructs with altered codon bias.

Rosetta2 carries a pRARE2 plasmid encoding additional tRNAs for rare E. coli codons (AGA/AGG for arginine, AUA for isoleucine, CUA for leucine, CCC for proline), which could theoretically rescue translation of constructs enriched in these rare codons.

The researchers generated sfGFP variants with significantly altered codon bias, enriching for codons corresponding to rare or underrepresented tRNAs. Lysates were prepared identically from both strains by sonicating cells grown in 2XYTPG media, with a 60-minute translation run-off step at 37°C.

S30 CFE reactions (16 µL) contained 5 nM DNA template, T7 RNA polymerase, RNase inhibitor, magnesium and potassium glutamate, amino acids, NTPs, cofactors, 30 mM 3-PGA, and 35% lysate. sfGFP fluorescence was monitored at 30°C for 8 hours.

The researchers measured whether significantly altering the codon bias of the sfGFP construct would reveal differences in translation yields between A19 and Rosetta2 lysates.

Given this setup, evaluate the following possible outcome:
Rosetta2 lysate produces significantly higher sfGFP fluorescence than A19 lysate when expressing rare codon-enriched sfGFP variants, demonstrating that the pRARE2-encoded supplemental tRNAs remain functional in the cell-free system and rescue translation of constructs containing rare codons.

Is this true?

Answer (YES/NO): YES